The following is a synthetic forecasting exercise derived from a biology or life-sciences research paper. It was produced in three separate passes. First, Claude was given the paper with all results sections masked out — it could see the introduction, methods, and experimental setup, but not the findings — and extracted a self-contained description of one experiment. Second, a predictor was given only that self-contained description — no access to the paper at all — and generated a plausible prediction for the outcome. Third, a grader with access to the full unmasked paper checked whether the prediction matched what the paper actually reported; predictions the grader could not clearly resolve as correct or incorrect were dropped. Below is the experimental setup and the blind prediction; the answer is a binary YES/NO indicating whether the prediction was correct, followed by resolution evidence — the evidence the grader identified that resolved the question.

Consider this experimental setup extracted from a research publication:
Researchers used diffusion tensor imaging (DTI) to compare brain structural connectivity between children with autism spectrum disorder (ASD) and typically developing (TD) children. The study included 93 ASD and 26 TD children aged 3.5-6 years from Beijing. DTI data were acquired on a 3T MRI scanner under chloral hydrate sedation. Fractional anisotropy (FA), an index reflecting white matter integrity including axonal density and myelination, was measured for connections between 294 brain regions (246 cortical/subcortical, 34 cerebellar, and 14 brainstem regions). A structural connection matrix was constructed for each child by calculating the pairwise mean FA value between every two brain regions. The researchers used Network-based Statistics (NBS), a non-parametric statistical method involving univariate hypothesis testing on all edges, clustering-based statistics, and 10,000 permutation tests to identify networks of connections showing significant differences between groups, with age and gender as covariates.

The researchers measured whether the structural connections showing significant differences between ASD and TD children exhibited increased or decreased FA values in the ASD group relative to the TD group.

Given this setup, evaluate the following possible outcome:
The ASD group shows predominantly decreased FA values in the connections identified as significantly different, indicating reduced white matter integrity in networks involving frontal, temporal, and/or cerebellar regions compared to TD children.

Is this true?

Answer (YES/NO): NO